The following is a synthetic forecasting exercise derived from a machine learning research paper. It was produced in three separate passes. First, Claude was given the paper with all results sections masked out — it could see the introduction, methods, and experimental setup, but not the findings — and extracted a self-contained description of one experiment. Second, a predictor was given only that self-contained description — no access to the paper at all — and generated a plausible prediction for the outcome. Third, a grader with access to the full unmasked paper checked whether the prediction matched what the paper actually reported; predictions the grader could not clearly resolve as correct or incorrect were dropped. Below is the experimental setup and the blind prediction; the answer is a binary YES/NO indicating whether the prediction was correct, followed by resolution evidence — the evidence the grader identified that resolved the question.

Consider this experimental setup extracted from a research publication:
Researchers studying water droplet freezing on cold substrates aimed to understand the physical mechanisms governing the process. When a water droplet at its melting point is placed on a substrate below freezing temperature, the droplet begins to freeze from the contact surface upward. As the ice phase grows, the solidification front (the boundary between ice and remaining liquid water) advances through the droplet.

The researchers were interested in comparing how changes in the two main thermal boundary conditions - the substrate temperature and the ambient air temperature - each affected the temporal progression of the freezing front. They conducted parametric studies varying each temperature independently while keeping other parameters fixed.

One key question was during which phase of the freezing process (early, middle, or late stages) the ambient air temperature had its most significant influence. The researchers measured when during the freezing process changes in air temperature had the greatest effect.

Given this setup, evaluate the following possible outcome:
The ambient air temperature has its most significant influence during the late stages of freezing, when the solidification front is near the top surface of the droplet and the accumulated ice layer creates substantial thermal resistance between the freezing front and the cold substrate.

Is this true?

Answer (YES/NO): NO